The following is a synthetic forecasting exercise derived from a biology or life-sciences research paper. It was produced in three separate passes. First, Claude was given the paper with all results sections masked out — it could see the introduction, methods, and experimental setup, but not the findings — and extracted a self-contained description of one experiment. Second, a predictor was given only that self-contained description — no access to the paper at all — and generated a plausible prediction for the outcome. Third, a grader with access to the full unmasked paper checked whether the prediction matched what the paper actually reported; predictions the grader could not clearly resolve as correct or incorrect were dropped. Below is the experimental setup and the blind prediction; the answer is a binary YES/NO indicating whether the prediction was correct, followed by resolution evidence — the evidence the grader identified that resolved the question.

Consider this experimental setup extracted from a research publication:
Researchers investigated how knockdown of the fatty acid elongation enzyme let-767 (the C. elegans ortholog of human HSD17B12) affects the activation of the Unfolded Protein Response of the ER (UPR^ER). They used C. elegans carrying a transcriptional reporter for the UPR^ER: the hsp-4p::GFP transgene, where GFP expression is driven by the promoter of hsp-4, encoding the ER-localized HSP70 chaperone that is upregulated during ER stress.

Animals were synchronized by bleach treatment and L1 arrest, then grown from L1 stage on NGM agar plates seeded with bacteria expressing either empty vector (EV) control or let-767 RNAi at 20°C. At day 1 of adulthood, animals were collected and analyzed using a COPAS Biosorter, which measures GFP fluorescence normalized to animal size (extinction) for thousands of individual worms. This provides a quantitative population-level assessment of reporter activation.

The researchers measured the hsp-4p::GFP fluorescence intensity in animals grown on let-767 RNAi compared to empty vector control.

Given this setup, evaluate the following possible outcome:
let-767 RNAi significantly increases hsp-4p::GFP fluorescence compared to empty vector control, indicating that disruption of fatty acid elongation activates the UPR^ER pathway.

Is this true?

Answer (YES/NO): NO